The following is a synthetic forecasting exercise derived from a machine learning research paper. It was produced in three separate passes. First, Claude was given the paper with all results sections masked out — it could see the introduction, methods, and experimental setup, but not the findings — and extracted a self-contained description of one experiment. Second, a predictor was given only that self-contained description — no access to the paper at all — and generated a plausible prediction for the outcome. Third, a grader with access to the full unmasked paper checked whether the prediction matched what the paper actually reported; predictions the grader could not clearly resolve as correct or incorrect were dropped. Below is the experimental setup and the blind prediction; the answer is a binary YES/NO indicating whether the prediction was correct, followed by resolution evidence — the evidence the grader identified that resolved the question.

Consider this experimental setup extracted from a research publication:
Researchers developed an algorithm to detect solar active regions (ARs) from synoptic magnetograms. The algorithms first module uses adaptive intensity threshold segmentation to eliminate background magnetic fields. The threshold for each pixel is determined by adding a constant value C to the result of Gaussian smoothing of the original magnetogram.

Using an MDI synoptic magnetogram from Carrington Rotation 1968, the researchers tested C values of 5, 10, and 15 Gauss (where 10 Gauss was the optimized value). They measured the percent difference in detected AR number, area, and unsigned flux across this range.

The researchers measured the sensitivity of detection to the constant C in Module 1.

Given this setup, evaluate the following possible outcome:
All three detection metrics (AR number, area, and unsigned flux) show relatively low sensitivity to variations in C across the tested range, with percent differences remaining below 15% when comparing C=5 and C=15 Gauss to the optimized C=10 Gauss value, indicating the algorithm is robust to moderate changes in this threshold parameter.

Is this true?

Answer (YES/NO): YES